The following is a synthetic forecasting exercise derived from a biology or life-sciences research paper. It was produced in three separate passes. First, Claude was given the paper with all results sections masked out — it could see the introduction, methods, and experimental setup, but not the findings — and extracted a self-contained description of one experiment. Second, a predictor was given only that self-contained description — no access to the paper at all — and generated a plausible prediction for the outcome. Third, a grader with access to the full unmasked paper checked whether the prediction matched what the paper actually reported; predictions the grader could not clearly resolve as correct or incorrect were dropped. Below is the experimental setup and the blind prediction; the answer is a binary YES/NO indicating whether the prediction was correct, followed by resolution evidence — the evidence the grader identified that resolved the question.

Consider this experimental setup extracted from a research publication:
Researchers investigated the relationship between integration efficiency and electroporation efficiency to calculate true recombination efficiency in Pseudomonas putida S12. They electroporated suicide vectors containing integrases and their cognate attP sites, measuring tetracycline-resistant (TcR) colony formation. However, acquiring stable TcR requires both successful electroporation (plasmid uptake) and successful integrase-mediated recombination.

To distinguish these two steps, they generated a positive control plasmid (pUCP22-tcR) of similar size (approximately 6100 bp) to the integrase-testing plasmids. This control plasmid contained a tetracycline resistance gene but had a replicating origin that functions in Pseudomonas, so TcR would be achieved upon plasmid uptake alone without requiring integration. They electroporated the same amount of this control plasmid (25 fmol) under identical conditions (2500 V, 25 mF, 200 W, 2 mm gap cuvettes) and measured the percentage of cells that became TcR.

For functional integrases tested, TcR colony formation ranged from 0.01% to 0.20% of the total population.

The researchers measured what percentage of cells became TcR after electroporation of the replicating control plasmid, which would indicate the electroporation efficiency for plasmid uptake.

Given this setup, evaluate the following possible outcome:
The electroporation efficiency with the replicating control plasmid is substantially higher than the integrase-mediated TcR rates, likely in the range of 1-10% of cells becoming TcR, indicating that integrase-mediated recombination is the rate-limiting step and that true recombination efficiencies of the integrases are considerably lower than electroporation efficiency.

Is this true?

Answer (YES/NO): NO